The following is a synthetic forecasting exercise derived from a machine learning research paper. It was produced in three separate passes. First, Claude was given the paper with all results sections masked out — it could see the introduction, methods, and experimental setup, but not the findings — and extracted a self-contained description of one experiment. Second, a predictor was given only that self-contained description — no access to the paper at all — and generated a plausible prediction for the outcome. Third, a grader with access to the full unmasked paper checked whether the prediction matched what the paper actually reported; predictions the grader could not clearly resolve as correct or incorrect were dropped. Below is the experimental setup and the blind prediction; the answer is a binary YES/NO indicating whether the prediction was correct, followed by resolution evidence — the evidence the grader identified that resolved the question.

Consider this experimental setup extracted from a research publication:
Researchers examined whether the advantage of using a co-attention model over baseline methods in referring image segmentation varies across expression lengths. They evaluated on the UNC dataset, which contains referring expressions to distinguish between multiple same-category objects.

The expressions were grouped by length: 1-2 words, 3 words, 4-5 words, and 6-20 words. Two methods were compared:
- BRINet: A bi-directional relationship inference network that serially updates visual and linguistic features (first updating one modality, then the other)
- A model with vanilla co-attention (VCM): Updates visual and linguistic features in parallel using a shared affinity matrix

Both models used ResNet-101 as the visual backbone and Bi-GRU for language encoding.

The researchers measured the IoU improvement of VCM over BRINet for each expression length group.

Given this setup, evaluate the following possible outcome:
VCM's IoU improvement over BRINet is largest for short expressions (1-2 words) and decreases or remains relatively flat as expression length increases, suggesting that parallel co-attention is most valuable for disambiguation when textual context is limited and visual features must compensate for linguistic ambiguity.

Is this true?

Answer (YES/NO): YES